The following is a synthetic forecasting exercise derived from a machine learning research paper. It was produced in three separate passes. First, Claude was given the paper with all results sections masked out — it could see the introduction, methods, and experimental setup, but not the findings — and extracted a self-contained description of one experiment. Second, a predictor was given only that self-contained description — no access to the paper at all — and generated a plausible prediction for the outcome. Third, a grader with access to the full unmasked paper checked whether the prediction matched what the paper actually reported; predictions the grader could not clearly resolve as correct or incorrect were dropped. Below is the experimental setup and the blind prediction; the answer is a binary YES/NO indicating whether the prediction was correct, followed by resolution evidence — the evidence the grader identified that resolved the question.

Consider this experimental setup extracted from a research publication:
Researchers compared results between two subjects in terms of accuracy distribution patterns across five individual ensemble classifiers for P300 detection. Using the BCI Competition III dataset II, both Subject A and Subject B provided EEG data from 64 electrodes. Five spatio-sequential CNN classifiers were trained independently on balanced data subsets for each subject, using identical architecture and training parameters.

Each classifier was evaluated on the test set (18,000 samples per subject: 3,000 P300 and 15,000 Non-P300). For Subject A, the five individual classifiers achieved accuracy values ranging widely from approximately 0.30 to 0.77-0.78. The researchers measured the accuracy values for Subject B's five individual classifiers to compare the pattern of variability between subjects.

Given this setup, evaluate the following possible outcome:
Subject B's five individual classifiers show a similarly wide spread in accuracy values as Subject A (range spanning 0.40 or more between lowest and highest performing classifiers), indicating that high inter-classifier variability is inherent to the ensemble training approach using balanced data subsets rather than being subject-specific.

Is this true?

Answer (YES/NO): NO